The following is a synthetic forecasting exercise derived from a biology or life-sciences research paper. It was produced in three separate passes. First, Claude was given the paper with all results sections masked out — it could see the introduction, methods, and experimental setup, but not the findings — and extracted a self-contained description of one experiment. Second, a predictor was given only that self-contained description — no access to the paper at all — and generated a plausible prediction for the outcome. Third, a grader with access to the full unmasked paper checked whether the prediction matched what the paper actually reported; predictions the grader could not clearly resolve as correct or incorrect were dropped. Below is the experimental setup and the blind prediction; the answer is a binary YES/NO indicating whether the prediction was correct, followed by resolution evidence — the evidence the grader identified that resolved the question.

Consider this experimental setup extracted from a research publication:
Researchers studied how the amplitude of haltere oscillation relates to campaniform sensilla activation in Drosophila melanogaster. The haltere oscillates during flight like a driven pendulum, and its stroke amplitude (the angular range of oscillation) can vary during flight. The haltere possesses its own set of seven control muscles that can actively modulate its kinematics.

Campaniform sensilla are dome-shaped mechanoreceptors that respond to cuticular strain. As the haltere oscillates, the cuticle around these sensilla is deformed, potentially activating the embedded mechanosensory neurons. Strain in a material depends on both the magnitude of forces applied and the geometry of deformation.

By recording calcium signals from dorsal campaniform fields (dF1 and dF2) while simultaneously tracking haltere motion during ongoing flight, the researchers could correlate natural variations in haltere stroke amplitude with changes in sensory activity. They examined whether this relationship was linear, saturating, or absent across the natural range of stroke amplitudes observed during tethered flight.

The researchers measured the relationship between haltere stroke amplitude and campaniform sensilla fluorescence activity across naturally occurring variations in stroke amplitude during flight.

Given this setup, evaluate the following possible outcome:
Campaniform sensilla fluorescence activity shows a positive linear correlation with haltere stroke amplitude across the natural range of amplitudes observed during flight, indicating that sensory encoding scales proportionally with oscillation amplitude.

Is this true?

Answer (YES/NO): NO